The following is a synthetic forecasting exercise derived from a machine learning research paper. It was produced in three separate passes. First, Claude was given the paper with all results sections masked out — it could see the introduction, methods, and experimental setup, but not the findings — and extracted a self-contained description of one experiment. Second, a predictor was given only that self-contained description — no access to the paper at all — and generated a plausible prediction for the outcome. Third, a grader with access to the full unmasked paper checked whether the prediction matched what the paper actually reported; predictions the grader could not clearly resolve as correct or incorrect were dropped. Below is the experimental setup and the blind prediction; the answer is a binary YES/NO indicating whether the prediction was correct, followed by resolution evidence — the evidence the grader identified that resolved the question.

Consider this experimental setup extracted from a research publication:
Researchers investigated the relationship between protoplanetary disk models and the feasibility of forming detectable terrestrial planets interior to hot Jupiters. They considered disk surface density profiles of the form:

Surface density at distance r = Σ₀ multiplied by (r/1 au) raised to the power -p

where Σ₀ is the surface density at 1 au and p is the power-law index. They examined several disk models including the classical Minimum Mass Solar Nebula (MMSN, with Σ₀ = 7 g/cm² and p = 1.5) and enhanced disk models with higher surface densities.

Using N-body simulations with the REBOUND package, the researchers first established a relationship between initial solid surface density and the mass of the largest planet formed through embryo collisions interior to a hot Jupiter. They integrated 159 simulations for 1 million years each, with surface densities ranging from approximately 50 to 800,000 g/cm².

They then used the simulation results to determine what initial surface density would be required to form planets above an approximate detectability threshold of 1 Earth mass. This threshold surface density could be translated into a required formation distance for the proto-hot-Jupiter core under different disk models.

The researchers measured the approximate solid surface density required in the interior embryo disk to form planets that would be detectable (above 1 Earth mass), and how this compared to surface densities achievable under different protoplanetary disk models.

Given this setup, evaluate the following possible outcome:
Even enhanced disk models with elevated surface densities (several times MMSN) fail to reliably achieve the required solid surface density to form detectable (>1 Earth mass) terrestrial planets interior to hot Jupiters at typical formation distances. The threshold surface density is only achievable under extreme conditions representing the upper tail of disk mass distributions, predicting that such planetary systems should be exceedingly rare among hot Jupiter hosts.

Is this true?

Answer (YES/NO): NO